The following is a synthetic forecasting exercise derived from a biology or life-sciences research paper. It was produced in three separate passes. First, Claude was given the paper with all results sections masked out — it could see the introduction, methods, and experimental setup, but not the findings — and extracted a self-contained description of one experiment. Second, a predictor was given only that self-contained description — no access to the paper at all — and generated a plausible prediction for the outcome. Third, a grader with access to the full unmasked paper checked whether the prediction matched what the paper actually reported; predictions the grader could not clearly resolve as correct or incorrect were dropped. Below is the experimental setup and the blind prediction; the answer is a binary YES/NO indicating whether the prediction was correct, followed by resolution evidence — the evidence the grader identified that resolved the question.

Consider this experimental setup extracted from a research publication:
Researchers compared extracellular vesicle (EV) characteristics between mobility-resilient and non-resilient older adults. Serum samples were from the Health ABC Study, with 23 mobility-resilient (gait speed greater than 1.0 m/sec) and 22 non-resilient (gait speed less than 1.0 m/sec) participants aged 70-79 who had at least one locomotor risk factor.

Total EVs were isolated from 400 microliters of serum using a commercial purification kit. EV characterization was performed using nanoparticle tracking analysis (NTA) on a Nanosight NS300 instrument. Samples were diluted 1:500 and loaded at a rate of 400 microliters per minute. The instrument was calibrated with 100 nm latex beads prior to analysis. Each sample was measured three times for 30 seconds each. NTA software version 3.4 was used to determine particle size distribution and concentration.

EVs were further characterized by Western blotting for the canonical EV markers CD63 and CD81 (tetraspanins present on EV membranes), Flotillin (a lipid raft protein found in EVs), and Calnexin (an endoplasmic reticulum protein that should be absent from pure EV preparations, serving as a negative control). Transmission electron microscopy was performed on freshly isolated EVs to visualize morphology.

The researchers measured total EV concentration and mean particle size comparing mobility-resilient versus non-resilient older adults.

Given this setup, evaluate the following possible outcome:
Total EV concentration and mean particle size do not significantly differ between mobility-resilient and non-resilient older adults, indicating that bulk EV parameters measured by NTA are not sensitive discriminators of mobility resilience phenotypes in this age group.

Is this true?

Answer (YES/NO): YES